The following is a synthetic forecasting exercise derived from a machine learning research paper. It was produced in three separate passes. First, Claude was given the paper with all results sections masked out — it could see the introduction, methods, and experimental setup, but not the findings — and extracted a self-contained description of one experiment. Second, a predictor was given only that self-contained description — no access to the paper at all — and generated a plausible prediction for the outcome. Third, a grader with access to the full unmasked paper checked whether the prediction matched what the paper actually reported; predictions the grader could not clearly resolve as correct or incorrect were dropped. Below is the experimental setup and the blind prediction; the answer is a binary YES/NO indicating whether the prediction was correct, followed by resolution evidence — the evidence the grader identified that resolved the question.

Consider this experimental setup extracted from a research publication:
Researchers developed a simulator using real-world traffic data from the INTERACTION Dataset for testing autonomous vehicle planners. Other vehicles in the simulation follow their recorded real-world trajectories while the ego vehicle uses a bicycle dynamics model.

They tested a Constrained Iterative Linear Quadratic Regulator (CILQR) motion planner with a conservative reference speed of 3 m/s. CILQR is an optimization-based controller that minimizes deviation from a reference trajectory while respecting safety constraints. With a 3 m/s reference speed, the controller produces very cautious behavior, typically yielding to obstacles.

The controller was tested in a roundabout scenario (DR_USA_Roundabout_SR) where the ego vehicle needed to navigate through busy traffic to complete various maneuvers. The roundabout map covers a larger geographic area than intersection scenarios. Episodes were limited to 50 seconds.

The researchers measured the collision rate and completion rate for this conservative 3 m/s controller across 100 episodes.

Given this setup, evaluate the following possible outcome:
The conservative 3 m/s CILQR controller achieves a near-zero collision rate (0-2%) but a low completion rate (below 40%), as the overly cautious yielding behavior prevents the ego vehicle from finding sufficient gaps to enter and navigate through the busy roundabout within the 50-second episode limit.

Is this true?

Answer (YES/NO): NO